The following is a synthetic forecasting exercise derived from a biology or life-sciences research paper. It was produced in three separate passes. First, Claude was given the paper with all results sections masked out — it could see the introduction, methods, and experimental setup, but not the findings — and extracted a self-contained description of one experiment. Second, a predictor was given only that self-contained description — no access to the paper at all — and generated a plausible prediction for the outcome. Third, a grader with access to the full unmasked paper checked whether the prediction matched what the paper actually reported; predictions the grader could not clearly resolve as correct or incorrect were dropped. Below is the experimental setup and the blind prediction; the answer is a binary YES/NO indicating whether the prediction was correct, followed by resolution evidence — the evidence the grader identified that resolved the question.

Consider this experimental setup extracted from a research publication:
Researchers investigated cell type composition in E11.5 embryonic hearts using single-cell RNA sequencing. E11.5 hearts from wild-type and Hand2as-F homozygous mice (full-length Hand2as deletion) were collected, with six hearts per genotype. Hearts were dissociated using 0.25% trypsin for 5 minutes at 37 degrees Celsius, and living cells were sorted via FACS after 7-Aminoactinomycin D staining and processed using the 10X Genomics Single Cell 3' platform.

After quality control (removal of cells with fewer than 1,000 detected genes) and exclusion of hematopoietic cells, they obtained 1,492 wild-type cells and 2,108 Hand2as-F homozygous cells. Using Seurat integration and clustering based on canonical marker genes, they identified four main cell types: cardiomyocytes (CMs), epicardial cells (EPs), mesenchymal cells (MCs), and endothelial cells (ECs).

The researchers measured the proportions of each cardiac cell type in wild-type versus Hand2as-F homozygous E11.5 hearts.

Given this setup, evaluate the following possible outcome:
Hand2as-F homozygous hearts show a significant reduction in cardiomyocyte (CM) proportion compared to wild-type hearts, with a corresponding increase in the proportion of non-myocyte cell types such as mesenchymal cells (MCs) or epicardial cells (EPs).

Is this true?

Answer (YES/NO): NO